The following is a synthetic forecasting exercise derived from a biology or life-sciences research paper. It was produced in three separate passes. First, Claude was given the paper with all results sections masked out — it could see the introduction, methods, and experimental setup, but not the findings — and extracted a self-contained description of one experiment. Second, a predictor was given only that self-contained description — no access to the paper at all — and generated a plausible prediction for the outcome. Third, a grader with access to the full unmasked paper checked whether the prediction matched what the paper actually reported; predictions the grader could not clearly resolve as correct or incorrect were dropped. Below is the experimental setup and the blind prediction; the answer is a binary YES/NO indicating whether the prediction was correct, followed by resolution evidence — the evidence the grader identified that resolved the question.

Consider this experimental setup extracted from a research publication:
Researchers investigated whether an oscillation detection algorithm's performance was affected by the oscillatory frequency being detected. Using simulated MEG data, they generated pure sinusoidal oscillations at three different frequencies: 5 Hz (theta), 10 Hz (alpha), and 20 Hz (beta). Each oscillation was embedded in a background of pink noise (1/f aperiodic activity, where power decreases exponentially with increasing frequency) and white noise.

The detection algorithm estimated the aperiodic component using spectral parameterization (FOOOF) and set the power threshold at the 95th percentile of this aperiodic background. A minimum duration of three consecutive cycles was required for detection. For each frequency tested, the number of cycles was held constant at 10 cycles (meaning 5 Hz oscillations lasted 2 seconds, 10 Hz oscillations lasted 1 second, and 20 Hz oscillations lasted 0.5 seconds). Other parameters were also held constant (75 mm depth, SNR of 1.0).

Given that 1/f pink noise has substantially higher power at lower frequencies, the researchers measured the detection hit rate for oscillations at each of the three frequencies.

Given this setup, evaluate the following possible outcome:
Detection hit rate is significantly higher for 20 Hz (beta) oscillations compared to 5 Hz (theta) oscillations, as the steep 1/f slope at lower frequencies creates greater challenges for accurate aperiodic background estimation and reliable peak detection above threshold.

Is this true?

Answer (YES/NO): NO